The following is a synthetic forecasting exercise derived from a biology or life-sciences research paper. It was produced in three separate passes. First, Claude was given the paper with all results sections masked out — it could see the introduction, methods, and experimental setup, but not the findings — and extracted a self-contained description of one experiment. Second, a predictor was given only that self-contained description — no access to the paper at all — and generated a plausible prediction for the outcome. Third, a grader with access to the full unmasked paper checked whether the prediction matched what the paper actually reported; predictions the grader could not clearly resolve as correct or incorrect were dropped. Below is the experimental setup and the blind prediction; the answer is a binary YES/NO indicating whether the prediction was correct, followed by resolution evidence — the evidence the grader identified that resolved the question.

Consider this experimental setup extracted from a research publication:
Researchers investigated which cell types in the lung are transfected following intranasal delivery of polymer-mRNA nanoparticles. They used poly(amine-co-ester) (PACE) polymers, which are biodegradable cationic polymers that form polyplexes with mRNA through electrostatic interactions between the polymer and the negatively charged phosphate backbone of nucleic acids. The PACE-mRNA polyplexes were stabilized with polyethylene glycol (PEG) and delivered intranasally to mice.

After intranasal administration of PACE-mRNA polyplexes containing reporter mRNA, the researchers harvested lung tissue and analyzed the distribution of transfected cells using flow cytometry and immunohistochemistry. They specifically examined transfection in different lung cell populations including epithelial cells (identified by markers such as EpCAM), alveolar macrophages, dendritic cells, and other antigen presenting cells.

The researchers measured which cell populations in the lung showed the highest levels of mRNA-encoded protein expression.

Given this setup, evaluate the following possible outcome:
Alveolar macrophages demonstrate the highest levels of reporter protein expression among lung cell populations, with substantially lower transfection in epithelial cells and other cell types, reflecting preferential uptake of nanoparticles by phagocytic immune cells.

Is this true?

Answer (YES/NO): NO